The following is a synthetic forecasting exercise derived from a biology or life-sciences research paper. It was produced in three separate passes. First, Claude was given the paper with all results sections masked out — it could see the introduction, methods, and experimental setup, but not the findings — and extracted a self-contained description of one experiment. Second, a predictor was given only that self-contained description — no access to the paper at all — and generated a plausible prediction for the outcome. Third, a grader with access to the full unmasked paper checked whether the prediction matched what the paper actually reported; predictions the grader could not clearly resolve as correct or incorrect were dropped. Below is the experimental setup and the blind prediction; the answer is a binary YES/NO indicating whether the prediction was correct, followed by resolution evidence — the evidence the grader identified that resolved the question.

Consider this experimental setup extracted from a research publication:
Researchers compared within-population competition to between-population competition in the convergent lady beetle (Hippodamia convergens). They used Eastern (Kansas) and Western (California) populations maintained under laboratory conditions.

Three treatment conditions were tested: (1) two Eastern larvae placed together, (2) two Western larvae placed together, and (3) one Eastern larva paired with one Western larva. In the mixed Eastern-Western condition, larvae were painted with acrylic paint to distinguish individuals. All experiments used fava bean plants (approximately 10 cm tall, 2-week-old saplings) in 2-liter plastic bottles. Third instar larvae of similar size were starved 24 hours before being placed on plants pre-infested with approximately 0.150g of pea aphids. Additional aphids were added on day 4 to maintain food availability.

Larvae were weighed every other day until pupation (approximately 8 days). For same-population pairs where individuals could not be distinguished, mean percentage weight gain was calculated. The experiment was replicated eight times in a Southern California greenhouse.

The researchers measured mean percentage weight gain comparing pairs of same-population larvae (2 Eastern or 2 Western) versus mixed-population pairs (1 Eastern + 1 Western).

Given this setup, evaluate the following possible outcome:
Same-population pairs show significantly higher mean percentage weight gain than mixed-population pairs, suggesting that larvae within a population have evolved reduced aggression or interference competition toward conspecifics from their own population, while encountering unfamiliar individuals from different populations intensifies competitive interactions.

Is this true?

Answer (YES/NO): NO